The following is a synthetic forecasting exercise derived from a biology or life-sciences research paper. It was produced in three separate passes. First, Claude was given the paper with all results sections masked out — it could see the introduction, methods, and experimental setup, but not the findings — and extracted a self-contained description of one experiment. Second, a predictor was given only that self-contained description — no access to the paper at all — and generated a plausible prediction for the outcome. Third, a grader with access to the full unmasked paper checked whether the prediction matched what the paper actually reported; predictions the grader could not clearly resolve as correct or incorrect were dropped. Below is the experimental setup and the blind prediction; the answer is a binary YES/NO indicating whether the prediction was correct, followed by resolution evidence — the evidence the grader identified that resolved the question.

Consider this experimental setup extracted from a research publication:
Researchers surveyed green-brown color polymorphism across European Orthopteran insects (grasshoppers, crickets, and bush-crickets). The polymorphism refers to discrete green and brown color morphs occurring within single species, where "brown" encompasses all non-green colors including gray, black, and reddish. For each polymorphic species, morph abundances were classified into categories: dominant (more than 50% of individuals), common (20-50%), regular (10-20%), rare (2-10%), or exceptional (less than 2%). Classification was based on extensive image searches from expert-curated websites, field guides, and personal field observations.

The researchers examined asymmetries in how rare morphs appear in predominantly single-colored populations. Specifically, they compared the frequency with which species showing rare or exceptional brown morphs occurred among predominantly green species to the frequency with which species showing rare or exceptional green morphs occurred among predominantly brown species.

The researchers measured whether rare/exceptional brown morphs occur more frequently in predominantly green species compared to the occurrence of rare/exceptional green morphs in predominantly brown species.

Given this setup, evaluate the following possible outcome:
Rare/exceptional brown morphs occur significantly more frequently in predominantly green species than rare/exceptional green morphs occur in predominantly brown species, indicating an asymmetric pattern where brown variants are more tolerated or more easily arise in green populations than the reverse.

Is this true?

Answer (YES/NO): YES